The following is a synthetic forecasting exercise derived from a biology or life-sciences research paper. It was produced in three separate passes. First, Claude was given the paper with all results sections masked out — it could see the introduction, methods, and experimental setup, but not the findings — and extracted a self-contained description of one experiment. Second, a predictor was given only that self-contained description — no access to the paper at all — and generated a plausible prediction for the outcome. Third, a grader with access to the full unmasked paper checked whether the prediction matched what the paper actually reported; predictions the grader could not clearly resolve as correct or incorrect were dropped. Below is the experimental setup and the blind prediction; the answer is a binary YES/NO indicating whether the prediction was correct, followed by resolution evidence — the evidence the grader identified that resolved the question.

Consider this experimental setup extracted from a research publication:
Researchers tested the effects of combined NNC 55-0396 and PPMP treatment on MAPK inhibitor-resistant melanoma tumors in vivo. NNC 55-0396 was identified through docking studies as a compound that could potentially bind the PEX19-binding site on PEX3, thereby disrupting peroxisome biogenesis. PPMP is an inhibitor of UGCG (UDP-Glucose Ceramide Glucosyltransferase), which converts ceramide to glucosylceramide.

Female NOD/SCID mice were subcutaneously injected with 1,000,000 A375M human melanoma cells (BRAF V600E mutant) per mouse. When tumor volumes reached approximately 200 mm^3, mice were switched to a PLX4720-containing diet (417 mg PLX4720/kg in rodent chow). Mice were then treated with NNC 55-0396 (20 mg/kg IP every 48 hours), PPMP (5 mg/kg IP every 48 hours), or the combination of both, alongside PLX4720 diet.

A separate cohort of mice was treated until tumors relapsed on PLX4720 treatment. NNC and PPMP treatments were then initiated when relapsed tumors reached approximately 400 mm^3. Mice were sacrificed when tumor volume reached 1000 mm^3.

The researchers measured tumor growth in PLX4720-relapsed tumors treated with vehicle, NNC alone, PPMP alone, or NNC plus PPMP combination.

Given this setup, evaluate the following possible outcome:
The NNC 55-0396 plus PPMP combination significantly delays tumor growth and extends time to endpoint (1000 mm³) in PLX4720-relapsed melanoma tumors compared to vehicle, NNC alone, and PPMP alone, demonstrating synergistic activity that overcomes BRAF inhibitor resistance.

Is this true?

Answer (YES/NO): YES